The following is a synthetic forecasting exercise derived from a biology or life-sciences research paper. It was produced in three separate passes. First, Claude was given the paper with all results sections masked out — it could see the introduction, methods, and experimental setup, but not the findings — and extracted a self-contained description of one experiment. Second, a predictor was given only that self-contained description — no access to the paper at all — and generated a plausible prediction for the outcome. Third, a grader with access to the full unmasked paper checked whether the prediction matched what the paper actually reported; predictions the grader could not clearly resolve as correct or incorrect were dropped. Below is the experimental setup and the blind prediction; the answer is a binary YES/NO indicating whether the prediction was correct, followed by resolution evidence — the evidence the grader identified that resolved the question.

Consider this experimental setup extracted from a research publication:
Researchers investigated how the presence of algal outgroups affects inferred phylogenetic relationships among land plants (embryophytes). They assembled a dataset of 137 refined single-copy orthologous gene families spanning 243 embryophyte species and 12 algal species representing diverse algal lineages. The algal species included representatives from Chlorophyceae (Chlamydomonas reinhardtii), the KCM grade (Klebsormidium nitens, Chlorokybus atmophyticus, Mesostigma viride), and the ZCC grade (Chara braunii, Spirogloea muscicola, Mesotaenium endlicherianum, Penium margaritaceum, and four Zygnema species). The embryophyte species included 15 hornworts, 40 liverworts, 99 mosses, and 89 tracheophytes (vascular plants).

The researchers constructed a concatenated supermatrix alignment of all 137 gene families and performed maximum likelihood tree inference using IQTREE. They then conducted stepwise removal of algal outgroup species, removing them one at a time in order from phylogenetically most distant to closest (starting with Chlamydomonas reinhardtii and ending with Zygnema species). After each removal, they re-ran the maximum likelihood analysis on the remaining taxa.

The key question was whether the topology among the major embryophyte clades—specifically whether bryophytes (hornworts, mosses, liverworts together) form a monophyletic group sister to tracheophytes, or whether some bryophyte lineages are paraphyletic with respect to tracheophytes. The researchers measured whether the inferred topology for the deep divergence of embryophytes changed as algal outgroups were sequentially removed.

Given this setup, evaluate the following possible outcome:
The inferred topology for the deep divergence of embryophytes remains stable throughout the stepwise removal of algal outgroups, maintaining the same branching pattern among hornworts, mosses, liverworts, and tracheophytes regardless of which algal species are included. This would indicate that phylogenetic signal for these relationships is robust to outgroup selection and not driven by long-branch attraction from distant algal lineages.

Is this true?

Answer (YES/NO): NO